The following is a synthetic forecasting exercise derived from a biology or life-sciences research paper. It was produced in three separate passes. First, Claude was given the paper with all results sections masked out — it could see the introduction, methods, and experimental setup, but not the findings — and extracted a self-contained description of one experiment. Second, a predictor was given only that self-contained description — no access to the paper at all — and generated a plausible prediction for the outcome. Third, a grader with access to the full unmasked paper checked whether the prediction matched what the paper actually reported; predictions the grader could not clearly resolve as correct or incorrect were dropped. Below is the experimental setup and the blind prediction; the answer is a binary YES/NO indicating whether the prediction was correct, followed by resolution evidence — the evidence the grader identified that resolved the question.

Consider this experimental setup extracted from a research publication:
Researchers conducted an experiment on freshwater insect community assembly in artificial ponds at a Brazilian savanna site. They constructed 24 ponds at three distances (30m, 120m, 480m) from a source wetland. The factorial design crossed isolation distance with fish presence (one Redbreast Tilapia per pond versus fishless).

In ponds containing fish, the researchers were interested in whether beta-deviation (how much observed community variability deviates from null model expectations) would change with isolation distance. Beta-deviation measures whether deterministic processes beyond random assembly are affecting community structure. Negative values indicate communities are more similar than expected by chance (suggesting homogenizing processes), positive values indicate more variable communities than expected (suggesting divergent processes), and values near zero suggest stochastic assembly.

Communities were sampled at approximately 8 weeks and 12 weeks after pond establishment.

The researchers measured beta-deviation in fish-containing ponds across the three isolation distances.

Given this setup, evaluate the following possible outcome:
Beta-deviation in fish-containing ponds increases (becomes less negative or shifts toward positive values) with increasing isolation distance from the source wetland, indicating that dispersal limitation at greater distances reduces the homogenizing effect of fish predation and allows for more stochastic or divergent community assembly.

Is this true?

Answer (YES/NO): NO